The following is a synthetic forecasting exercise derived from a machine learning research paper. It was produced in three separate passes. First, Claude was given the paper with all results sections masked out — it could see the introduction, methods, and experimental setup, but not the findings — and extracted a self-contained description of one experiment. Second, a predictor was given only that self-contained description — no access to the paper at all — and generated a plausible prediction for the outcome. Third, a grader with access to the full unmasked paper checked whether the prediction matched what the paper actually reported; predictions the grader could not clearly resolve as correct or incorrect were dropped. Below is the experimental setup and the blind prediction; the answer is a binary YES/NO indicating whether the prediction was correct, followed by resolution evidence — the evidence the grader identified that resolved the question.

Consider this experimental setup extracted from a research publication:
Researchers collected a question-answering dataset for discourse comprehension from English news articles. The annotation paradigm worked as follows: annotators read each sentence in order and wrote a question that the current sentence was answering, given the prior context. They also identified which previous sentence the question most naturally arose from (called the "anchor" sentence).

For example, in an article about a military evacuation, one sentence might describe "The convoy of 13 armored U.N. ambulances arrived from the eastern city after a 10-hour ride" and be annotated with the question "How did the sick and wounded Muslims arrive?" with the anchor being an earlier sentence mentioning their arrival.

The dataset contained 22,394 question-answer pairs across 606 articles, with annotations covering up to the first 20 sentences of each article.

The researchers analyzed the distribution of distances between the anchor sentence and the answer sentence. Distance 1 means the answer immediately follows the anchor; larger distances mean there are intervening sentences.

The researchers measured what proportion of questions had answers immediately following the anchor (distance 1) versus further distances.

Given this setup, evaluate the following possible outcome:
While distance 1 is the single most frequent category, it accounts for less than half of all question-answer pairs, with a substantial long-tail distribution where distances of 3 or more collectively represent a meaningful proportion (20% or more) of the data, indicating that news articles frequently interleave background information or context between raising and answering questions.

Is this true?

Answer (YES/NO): YES